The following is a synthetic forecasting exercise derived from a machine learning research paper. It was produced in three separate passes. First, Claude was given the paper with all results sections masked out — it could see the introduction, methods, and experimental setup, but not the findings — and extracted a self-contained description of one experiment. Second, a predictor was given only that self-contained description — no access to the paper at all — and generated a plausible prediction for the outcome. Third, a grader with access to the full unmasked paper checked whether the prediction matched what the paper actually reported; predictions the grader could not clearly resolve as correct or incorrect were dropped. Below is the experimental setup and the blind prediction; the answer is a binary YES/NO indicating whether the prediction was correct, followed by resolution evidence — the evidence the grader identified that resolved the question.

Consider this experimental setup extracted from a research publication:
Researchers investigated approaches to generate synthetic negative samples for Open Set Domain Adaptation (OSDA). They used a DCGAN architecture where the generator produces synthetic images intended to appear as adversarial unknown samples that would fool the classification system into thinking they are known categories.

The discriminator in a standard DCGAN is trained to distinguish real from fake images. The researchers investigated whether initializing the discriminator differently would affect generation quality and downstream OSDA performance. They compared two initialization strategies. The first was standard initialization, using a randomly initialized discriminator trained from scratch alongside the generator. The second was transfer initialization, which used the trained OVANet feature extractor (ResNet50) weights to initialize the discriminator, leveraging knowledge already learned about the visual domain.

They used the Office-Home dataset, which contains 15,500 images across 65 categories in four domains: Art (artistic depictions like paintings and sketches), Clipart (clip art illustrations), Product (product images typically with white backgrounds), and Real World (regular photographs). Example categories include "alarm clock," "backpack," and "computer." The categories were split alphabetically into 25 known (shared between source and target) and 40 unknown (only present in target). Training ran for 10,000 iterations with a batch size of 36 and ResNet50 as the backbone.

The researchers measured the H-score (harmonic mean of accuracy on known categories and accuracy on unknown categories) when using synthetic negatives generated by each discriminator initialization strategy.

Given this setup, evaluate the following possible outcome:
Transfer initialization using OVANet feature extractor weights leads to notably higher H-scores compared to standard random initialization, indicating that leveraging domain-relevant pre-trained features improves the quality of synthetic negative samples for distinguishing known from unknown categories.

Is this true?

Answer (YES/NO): NO